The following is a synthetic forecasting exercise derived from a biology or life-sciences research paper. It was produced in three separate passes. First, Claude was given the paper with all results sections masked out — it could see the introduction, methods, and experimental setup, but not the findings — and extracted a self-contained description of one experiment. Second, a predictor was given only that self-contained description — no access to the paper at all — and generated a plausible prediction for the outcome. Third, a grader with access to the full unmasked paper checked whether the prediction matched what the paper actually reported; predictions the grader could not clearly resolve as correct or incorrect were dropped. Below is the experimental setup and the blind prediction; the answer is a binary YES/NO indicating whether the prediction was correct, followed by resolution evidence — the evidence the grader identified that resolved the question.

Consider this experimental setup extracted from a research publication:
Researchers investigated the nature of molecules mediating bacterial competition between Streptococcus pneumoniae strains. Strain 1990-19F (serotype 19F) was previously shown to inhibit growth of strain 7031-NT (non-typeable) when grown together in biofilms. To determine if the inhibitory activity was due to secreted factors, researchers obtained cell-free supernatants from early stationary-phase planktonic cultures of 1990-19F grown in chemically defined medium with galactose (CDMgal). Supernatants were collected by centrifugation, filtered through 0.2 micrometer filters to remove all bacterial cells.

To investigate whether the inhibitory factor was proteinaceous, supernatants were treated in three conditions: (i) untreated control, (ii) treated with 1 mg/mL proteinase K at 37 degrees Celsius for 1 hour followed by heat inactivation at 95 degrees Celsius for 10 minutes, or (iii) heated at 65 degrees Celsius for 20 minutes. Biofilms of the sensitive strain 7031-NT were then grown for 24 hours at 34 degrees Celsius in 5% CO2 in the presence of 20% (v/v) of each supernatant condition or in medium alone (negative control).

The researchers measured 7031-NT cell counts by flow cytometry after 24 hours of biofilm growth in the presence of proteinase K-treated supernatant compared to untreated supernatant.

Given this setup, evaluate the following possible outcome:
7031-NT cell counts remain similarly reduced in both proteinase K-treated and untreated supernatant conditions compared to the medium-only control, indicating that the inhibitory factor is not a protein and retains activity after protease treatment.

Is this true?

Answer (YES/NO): NO